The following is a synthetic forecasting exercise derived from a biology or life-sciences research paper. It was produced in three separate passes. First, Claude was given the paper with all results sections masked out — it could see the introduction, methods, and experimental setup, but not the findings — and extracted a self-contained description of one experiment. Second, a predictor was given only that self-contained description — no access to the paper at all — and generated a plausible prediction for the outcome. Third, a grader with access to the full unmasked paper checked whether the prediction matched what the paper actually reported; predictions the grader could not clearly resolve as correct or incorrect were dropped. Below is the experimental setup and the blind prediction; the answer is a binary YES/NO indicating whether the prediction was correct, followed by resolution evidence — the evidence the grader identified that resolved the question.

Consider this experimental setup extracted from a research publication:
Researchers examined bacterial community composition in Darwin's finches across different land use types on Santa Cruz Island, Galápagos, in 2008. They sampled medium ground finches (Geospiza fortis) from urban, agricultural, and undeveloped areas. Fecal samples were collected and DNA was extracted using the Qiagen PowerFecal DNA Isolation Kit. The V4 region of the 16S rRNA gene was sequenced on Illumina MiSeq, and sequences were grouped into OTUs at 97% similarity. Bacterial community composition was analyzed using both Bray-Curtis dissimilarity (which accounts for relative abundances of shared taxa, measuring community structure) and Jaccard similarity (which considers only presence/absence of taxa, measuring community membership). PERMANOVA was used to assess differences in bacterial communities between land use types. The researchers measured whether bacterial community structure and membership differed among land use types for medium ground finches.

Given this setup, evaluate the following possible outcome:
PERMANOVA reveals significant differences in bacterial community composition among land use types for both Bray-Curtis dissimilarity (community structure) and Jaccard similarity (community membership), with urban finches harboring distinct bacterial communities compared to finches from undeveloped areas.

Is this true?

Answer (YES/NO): YES